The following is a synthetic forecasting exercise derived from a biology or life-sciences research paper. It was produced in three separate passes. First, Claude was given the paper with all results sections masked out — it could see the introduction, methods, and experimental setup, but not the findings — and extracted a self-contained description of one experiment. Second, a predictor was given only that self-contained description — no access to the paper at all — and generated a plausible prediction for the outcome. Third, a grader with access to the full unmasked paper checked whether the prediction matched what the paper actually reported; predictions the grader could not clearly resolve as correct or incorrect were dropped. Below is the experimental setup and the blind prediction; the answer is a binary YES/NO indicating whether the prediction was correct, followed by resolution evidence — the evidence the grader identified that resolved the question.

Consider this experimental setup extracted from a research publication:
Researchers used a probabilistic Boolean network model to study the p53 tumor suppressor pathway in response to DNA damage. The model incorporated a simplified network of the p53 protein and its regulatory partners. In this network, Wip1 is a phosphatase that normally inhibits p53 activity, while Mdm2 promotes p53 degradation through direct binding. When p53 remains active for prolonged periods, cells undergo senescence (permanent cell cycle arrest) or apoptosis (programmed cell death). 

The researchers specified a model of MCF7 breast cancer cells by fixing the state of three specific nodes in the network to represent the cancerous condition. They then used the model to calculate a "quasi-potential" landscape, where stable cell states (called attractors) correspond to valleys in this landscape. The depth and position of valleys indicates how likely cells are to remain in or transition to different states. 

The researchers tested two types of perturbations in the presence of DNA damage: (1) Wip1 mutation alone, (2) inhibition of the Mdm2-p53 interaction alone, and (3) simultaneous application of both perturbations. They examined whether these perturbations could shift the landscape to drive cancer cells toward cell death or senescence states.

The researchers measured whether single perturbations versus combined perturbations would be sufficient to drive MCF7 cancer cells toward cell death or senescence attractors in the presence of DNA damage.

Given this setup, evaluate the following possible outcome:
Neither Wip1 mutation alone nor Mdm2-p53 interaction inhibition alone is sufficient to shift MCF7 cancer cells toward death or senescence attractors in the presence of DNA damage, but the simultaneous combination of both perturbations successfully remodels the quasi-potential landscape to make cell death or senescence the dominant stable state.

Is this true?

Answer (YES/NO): YES